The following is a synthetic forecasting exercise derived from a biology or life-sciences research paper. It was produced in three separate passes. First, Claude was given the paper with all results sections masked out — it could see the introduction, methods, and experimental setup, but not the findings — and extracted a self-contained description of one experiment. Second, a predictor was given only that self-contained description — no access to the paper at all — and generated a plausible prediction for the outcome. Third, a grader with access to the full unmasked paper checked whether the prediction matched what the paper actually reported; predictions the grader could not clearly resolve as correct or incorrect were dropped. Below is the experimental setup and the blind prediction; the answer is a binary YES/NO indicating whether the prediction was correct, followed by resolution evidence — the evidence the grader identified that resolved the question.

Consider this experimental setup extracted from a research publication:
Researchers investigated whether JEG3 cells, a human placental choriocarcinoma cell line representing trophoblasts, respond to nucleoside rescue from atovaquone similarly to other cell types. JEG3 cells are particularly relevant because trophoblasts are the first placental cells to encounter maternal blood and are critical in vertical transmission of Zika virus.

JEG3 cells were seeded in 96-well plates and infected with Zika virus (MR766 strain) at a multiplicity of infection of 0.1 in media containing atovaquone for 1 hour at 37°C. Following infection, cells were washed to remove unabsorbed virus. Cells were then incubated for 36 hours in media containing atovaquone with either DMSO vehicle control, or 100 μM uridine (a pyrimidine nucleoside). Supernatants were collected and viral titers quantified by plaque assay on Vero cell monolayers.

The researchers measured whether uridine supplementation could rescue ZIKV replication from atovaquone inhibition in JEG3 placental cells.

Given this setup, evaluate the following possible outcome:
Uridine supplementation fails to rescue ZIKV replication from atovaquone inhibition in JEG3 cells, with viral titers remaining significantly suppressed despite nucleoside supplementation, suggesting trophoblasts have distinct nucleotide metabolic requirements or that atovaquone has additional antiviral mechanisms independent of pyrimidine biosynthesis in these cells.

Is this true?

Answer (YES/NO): NO